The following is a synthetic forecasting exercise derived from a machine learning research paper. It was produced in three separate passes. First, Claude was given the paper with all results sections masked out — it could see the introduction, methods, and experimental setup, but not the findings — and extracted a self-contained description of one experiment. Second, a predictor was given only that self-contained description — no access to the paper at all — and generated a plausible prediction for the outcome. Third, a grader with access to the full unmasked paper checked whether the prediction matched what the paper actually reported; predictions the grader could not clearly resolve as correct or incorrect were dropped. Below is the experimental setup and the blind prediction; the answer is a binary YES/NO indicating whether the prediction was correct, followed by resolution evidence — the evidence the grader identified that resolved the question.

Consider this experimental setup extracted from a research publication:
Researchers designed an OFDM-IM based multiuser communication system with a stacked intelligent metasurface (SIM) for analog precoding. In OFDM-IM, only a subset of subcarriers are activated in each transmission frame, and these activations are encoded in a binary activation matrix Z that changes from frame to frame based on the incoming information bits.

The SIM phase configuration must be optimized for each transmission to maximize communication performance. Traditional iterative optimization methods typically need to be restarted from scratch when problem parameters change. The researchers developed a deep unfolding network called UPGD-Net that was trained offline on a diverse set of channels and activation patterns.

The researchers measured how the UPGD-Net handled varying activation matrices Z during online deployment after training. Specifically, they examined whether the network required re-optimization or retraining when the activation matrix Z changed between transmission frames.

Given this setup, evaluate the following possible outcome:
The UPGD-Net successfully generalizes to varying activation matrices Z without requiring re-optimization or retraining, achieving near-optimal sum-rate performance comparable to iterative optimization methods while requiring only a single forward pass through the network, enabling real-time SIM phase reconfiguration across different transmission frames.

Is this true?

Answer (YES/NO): NO